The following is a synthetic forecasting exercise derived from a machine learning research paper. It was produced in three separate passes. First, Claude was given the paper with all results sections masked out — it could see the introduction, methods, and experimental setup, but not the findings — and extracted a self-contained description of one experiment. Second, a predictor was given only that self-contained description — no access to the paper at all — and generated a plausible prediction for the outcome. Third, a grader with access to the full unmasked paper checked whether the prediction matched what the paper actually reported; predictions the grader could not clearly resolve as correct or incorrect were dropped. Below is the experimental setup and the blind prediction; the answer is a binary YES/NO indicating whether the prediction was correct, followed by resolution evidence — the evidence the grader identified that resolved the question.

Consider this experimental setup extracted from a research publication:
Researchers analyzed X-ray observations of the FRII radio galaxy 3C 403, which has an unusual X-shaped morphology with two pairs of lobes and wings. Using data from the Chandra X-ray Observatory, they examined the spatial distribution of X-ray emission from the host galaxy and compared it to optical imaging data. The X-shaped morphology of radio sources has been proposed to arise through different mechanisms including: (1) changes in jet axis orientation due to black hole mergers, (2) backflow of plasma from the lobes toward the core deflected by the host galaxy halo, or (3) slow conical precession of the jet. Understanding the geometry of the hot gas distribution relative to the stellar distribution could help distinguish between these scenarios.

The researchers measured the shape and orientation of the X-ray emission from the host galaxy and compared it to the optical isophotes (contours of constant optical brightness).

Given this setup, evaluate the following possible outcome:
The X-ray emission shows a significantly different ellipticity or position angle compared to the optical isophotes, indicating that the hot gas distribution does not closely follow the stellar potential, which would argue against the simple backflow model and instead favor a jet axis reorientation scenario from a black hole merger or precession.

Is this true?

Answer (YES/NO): NO